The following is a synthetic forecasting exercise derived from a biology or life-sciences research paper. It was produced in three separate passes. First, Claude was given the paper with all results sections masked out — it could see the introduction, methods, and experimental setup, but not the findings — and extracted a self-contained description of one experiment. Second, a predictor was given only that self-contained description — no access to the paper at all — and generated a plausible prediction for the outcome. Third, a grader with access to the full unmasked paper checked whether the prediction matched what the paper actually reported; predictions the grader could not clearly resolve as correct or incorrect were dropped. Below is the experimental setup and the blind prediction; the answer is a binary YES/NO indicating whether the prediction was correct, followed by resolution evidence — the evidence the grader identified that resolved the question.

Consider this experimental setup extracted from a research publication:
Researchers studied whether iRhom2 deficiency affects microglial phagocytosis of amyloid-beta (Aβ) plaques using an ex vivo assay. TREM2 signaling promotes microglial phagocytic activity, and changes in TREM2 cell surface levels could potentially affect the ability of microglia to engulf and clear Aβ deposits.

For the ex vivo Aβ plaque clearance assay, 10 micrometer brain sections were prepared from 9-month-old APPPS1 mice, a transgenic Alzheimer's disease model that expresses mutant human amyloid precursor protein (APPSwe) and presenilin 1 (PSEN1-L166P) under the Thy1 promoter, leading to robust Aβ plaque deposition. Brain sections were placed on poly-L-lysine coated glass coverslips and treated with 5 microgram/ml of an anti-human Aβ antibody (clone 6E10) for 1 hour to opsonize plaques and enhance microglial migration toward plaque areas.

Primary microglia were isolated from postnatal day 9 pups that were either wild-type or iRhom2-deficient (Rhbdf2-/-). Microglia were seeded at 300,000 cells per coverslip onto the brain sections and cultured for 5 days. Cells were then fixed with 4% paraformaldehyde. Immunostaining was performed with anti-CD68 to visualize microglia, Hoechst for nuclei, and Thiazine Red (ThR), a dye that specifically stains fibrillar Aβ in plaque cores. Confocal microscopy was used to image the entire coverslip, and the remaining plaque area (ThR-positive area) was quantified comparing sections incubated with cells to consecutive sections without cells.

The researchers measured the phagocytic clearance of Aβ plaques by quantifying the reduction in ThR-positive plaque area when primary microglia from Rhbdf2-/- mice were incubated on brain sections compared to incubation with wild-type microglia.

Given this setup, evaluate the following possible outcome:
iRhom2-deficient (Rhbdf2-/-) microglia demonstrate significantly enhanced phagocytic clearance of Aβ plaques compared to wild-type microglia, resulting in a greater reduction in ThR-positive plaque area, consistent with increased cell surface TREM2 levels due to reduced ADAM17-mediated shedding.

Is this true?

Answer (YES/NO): YES